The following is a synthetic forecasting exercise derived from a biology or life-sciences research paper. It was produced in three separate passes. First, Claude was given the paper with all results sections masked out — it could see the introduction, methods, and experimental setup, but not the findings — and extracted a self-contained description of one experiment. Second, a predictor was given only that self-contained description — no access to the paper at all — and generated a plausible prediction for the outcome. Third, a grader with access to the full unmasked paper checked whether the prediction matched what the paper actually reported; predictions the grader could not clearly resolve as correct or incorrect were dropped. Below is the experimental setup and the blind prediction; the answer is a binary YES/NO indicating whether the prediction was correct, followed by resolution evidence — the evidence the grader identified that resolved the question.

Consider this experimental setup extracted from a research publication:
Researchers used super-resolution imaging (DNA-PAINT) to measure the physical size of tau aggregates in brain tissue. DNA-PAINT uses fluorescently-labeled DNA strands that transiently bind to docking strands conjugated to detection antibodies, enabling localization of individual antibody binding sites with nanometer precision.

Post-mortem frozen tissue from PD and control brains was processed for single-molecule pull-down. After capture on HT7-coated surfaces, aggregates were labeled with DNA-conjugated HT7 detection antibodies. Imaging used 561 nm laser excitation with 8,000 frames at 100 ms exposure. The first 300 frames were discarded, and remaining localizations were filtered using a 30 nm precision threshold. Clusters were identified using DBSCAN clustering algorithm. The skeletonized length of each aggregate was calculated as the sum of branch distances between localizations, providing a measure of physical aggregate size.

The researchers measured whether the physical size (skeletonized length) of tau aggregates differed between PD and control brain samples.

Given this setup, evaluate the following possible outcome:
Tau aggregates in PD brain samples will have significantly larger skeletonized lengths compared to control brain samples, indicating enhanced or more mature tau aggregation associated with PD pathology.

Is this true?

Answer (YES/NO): YES